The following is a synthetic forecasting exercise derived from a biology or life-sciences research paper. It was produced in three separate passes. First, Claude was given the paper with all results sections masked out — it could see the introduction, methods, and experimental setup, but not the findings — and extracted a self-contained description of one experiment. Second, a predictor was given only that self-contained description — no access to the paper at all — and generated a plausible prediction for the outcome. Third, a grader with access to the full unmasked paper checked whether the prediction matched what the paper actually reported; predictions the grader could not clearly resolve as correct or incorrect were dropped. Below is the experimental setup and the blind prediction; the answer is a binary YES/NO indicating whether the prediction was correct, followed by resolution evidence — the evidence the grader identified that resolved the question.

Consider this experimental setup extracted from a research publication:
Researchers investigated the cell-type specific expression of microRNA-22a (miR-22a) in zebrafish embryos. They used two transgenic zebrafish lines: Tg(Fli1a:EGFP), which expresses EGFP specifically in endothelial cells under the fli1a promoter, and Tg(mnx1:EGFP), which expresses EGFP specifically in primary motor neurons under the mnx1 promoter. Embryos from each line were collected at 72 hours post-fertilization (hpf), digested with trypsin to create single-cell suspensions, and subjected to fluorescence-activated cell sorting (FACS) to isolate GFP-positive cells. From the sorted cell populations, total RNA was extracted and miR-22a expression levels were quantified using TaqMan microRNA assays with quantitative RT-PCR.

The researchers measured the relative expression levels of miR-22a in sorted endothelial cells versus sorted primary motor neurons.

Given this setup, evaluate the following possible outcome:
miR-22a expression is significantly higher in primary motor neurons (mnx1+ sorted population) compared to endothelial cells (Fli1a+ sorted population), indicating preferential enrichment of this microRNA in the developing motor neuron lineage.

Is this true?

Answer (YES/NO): NO